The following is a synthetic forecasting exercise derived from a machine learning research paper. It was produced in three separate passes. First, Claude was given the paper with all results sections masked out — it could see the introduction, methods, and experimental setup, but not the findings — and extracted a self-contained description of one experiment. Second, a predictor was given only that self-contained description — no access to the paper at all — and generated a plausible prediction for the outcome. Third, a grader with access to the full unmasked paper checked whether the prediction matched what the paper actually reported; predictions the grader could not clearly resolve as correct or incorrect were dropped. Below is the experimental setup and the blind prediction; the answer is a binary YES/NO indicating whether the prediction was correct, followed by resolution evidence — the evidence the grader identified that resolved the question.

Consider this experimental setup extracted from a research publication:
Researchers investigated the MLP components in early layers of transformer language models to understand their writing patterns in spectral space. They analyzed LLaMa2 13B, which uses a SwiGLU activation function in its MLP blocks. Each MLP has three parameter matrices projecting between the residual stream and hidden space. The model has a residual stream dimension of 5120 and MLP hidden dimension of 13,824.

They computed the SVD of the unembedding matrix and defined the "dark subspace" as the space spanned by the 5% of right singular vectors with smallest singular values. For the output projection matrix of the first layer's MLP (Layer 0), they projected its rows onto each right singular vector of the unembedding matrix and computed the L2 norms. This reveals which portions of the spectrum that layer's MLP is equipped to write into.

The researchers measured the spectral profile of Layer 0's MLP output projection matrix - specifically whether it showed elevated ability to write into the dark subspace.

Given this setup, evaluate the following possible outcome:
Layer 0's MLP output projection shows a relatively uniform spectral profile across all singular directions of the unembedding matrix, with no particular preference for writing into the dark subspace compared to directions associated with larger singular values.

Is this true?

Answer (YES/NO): NO